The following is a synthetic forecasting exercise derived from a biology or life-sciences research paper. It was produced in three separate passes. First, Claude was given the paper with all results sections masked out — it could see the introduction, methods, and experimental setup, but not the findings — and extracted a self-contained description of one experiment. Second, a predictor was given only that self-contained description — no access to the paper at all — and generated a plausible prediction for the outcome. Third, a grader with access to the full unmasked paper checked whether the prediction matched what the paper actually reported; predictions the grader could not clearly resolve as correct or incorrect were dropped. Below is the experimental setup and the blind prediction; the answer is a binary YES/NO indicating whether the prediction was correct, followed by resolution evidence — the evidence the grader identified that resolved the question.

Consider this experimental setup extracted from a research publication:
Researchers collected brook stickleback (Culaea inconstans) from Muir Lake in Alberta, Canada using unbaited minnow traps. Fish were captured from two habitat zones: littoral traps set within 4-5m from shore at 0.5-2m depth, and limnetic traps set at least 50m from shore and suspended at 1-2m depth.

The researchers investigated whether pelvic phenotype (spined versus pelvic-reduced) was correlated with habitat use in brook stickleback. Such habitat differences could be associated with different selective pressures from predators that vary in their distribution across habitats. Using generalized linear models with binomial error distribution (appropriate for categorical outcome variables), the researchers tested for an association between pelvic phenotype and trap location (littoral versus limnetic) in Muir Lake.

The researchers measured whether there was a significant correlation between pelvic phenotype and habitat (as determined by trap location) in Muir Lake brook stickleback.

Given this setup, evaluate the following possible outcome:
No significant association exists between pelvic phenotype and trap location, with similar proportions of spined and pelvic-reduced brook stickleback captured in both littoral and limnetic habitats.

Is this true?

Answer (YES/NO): YES